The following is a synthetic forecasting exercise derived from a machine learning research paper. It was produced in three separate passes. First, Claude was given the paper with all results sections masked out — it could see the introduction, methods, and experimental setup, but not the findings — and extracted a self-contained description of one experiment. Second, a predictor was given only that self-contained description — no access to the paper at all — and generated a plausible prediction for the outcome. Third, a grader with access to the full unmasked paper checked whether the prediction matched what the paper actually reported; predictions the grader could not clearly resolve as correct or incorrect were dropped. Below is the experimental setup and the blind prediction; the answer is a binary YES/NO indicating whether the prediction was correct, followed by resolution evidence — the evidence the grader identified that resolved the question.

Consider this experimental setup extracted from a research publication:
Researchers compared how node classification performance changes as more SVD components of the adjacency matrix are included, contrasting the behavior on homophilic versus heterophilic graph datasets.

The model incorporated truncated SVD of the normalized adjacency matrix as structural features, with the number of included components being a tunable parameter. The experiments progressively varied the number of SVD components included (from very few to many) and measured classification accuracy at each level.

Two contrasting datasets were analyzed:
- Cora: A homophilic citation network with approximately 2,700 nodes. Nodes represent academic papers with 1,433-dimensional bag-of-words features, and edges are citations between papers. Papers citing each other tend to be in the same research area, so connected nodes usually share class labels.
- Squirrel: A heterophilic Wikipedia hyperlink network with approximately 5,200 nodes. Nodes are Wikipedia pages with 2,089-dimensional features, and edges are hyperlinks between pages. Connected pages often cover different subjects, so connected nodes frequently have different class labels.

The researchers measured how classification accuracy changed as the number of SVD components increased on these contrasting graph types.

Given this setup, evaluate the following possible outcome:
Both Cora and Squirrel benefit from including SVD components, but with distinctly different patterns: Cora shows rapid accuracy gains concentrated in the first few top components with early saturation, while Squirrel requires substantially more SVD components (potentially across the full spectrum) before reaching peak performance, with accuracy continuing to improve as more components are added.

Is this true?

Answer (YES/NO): NO